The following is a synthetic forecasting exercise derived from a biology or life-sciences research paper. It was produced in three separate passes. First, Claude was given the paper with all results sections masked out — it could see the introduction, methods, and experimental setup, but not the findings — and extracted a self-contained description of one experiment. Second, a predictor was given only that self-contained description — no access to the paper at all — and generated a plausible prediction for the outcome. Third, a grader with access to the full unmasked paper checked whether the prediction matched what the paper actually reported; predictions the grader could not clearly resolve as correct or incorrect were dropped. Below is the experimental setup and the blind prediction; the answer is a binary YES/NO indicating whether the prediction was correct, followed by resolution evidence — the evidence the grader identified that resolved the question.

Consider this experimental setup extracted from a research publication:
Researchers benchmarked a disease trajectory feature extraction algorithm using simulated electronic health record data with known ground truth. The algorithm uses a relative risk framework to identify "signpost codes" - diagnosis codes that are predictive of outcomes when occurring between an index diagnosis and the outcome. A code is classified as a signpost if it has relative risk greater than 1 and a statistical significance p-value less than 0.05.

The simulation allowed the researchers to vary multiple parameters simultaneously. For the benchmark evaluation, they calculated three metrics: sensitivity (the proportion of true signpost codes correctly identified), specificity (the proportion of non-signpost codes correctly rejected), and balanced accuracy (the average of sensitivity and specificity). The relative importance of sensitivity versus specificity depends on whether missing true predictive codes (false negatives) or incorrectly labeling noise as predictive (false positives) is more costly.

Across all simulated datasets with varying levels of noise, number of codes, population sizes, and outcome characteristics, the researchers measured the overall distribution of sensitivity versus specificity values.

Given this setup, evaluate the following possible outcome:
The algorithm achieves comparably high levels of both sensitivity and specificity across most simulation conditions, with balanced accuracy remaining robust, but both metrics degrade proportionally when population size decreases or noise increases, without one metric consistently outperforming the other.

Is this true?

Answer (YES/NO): NO